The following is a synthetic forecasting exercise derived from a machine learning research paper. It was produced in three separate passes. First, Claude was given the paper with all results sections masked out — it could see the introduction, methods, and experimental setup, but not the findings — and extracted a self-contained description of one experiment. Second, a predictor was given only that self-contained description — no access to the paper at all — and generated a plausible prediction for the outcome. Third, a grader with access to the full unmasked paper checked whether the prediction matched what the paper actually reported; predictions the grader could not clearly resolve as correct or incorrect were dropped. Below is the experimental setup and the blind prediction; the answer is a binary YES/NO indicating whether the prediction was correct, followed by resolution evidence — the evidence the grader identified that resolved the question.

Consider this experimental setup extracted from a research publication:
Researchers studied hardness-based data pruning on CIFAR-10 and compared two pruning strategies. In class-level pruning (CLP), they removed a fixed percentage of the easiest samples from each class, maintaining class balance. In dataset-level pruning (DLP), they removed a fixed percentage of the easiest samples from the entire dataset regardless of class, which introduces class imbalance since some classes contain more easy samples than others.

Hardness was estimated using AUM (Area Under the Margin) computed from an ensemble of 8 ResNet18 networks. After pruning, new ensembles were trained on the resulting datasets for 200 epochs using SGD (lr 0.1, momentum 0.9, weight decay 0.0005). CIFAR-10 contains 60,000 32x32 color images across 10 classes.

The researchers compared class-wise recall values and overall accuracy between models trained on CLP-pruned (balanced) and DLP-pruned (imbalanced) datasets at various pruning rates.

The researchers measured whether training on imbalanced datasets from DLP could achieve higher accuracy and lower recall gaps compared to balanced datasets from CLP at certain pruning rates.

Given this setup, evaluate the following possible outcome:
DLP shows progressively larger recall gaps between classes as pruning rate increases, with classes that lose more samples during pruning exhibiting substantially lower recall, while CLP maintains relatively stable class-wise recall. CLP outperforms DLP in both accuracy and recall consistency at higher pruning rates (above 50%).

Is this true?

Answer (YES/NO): NO